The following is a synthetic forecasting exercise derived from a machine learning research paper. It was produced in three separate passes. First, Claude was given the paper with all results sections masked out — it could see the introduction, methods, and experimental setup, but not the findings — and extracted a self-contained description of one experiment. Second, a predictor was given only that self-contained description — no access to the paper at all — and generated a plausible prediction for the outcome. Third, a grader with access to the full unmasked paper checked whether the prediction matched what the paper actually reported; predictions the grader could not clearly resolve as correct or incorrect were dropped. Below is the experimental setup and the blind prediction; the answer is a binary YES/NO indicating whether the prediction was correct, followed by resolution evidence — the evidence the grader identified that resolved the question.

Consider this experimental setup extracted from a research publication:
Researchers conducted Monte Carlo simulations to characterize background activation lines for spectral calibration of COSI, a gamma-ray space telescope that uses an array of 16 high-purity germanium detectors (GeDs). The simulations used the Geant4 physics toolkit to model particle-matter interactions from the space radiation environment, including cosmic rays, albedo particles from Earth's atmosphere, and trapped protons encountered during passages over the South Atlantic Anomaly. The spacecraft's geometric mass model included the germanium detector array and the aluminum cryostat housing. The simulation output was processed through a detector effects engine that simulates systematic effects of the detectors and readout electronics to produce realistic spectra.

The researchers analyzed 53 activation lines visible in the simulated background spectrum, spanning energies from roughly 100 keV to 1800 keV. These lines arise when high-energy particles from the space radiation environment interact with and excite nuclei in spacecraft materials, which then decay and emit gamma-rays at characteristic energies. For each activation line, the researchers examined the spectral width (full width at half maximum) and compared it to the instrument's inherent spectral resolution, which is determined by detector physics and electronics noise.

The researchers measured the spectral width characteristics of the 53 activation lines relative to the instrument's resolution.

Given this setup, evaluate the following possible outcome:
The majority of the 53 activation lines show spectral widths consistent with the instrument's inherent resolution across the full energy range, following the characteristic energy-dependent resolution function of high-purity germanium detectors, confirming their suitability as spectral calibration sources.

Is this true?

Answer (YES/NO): YES